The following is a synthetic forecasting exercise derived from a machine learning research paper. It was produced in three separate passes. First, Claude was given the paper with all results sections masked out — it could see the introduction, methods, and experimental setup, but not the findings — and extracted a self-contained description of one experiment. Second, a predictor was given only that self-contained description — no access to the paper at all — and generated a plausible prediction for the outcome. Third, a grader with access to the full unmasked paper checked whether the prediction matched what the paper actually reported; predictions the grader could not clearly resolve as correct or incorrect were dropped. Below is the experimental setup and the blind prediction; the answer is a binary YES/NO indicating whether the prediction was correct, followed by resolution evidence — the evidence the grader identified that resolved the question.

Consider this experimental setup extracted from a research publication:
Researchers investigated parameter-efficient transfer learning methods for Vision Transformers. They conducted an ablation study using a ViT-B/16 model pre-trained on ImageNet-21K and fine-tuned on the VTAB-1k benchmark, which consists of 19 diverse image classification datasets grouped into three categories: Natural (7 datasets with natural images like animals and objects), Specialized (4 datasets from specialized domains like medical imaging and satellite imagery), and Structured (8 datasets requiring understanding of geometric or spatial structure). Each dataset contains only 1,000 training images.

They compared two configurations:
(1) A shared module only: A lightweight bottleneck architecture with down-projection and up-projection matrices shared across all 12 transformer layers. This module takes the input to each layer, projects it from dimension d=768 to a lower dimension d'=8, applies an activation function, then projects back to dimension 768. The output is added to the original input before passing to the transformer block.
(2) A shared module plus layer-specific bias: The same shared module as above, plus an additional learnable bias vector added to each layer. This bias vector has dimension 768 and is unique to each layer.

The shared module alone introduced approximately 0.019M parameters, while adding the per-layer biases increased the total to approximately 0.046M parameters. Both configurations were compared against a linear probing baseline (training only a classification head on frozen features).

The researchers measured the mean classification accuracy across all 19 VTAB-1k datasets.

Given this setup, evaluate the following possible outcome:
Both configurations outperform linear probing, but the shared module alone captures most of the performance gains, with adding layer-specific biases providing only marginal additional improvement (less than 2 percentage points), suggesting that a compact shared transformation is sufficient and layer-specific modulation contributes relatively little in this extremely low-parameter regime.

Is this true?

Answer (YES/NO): YES